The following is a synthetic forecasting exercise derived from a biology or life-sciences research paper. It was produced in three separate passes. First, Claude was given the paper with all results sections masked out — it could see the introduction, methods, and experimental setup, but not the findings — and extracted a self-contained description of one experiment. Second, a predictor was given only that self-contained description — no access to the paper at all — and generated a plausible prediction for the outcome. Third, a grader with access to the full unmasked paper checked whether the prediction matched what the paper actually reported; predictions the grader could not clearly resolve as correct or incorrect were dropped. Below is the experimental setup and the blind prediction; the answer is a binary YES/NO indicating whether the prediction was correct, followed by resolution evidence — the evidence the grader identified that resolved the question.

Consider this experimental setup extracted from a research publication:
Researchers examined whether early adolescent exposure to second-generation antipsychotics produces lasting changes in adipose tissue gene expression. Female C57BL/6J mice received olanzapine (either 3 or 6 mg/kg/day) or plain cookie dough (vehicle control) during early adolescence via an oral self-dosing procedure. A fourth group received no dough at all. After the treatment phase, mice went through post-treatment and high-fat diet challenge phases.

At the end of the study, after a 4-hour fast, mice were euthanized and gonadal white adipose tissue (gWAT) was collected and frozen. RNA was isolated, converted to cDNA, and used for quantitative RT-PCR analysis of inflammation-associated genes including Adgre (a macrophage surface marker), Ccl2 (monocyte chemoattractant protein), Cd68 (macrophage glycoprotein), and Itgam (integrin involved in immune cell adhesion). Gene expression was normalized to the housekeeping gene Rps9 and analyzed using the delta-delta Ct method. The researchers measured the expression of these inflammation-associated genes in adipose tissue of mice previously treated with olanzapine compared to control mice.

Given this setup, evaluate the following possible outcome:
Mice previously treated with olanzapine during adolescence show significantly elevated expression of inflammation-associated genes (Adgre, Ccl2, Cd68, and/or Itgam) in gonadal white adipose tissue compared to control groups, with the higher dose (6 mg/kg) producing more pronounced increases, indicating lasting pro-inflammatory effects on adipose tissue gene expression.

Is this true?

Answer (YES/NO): YES